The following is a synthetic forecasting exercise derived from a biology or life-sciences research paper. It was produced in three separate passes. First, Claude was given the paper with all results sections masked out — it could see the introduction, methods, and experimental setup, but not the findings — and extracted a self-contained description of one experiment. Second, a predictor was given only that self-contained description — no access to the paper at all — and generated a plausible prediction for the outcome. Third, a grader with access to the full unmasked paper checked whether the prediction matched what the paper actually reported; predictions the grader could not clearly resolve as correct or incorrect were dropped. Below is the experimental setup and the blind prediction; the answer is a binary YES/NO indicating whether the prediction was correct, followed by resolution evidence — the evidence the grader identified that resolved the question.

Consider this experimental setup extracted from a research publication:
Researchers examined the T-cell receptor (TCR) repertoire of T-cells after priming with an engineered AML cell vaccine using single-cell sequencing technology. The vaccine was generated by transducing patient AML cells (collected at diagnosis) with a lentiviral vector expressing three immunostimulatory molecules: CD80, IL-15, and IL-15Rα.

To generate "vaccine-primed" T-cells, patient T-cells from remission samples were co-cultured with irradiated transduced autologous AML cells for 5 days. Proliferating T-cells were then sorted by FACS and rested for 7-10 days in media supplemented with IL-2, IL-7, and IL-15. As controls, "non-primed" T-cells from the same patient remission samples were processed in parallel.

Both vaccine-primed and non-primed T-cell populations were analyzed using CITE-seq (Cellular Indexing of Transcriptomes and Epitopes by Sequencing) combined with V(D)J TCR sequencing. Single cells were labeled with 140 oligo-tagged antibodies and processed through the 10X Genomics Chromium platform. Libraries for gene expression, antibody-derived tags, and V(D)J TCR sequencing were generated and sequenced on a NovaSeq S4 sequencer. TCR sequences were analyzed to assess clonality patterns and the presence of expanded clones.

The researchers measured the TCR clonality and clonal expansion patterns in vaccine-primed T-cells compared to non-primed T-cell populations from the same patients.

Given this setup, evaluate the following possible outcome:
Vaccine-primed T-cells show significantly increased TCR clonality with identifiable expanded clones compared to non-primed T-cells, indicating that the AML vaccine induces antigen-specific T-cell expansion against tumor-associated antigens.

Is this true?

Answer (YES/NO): YES